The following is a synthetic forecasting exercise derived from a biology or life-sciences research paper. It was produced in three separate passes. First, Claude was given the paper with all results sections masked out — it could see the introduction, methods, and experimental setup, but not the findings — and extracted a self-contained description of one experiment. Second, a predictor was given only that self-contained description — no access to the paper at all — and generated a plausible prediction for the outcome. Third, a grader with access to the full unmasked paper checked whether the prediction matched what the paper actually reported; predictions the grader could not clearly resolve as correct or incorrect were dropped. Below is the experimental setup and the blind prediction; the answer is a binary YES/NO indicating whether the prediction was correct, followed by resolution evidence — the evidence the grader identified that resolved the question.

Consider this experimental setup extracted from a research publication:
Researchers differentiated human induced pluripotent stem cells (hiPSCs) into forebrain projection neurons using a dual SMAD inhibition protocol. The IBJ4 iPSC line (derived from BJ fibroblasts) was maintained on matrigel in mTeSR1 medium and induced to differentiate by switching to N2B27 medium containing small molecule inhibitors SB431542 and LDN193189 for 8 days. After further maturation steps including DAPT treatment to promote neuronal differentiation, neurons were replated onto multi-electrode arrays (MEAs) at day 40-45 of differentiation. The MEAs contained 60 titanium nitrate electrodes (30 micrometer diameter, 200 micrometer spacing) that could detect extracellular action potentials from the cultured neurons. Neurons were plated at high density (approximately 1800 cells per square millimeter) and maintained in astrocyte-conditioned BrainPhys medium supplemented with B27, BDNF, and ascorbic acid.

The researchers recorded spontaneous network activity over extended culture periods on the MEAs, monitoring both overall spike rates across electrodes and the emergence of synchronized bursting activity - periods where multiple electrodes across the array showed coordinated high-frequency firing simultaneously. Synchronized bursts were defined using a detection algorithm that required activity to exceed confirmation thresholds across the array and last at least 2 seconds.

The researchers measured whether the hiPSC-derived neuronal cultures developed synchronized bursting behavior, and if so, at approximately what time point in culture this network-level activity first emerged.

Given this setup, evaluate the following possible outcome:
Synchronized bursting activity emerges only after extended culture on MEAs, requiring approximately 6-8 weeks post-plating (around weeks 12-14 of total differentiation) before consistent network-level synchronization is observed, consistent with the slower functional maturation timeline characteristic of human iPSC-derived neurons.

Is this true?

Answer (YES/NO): NO